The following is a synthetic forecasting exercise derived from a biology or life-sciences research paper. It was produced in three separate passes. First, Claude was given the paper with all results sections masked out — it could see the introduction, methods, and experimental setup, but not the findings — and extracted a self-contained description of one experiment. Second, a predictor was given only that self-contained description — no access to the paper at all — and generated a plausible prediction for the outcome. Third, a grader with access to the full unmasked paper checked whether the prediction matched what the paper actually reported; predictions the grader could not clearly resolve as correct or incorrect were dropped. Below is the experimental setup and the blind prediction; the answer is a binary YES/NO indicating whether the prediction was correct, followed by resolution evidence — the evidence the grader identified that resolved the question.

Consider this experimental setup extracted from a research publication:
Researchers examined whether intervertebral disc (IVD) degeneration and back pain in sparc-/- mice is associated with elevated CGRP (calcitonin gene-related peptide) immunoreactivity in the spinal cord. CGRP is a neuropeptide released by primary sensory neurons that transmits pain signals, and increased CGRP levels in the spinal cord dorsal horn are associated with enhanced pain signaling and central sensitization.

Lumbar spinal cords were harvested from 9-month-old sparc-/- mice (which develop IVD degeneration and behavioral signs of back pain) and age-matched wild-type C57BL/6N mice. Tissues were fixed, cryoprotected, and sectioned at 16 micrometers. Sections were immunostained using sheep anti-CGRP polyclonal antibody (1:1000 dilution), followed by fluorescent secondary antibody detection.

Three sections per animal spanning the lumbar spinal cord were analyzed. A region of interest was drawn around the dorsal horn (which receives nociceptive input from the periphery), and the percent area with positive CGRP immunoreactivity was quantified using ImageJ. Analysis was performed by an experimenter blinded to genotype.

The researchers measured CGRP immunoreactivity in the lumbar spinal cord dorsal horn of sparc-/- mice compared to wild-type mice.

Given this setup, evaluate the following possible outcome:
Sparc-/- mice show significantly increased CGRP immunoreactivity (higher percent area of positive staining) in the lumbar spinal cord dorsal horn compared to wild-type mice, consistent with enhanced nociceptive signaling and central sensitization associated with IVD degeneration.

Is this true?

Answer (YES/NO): YES